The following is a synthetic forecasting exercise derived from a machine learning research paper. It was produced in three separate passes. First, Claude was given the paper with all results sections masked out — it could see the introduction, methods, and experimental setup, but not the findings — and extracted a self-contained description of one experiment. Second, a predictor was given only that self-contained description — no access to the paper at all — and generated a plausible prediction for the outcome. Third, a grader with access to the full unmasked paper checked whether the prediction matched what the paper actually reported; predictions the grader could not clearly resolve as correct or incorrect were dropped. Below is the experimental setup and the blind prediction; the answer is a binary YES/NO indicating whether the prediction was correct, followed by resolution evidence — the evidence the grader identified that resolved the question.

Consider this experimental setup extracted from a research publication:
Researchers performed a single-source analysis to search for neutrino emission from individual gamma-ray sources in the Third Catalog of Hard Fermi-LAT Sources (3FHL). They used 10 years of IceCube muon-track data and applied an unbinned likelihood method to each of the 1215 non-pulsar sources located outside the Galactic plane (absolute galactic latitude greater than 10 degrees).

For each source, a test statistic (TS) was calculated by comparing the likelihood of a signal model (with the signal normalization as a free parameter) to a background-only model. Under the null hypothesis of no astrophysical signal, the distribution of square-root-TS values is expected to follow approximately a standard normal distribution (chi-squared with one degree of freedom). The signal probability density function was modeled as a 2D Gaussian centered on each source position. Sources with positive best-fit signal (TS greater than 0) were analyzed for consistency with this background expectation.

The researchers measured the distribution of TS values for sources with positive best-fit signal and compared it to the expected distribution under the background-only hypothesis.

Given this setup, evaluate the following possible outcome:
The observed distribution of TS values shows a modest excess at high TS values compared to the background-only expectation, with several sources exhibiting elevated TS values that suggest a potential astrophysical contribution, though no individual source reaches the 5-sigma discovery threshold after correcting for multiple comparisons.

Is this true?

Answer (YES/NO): NO